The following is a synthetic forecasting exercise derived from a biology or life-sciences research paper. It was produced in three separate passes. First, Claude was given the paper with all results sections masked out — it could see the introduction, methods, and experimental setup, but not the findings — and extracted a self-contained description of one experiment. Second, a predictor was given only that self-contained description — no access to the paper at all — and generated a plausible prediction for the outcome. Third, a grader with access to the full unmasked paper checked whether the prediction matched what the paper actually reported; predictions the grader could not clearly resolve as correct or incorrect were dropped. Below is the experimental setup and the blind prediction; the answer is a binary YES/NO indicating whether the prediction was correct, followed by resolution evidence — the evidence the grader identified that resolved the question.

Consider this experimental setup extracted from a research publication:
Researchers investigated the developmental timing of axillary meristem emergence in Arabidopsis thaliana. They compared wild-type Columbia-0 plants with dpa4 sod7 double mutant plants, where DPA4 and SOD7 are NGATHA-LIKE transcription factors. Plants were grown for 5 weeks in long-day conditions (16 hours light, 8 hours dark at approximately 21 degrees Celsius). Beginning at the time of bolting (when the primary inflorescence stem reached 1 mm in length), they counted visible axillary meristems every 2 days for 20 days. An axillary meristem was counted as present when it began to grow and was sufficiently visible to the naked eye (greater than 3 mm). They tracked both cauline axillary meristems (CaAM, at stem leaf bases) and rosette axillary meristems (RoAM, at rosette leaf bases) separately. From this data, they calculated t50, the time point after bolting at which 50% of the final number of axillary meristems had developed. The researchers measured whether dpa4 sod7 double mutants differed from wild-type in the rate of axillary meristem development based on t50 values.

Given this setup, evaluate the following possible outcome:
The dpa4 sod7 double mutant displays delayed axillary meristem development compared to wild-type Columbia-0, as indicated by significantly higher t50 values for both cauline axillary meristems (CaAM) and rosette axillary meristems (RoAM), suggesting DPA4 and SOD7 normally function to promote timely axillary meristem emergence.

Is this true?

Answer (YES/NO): YES